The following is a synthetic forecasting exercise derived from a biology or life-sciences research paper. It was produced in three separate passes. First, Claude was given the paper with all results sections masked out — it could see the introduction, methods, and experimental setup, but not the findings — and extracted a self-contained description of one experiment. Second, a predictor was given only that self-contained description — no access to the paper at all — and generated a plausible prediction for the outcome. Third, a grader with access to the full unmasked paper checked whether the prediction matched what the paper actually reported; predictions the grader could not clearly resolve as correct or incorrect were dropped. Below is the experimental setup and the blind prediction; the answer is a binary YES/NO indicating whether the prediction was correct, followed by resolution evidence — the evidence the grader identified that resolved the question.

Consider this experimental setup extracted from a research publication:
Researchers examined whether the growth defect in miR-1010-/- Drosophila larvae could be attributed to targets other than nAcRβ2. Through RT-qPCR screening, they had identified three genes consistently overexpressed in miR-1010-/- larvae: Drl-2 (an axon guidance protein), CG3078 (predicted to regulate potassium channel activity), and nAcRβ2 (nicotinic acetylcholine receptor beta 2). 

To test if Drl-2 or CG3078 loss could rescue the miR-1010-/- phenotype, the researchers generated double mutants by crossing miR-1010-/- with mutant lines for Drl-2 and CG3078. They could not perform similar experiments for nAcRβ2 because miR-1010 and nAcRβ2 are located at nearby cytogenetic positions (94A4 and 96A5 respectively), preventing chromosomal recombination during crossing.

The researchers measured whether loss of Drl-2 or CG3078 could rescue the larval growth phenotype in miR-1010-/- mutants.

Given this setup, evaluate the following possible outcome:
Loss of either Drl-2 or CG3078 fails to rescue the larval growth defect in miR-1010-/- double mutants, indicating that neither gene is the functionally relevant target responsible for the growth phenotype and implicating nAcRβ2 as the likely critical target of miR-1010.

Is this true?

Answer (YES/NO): YES